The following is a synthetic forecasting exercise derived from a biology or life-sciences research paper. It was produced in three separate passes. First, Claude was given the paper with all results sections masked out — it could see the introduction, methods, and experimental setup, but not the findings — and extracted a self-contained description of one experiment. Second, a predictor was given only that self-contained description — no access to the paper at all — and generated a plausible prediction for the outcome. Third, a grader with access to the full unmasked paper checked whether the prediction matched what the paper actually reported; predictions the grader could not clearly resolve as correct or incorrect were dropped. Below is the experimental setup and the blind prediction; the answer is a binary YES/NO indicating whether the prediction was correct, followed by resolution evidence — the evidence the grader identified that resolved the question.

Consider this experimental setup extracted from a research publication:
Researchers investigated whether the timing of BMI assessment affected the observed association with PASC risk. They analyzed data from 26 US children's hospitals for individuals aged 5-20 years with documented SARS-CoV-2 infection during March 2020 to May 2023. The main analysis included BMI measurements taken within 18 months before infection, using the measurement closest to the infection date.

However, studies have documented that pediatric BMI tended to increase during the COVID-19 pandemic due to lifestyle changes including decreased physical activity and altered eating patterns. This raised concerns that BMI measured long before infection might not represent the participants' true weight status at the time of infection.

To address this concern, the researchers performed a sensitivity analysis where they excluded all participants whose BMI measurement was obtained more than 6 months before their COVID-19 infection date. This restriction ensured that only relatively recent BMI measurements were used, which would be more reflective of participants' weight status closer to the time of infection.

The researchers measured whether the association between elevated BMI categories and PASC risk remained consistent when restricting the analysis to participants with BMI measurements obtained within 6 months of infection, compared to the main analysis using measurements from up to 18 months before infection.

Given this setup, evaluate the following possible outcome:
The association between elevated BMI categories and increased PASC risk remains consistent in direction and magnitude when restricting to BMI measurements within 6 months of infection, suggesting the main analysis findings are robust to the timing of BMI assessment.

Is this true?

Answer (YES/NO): NO